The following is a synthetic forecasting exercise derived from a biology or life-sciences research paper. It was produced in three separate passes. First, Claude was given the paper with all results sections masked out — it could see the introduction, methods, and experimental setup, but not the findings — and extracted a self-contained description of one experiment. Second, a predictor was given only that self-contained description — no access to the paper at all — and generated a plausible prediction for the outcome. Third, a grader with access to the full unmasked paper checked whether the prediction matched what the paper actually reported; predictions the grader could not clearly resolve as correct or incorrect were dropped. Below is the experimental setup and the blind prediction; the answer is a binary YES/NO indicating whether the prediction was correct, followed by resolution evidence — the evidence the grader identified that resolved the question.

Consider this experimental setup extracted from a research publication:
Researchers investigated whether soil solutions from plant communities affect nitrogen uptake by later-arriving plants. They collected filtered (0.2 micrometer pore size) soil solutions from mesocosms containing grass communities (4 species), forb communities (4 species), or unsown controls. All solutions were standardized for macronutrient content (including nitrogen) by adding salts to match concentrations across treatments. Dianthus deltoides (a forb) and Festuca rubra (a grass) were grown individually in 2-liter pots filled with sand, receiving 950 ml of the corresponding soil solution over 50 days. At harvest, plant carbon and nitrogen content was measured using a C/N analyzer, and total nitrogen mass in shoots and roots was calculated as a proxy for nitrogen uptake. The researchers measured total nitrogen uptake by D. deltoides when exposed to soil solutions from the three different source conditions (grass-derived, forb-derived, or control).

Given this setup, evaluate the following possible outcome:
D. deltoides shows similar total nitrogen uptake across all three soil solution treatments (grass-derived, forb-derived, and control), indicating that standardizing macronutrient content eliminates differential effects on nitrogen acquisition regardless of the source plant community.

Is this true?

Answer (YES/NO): NO